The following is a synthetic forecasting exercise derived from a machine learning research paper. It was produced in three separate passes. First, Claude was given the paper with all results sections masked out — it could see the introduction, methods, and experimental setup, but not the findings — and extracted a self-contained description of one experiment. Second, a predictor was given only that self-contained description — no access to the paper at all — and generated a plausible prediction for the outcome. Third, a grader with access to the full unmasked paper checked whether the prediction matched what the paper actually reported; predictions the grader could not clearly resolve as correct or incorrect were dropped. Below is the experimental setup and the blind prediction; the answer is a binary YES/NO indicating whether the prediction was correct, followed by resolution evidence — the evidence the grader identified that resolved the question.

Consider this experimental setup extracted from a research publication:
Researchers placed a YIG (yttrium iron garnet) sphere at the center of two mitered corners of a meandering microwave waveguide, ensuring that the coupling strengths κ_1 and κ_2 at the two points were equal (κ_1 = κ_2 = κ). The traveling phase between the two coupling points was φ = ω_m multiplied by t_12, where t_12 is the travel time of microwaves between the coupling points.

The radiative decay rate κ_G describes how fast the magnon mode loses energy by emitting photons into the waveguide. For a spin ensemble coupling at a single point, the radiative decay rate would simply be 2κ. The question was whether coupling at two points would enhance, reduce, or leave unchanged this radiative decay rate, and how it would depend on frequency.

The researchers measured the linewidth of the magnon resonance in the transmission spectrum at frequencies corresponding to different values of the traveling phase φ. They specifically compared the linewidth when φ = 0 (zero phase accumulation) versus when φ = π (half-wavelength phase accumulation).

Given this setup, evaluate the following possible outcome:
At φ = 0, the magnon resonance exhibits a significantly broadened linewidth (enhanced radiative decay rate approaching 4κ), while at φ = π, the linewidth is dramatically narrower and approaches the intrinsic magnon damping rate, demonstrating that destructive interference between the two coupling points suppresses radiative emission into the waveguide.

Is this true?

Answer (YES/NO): YES